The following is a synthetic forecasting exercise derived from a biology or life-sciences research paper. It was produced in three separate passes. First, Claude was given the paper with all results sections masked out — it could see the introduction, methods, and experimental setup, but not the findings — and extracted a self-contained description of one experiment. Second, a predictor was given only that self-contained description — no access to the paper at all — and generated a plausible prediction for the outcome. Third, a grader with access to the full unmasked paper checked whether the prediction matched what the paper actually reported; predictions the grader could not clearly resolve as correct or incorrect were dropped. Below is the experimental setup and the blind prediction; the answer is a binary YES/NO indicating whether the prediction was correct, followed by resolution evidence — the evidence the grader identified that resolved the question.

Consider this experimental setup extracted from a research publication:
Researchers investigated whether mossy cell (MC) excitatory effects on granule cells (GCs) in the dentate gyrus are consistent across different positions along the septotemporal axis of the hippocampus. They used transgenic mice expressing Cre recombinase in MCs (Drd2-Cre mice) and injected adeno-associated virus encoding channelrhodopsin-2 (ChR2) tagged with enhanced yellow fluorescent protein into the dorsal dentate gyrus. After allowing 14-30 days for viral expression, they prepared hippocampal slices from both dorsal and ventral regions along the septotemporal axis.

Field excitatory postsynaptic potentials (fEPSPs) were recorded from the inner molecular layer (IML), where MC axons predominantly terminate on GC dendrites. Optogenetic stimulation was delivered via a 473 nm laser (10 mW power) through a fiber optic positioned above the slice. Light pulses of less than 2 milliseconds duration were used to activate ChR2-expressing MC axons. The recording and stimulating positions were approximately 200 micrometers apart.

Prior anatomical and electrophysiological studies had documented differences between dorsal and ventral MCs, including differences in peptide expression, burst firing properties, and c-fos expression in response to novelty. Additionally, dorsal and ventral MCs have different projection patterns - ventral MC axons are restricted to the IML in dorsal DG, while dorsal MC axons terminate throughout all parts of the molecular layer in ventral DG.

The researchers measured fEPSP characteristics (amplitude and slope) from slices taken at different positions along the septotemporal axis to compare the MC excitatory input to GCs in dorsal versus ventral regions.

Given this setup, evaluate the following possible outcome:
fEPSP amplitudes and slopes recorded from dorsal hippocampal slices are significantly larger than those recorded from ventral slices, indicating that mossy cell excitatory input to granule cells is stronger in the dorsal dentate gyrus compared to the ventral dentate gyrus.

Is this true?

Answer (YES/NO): NO